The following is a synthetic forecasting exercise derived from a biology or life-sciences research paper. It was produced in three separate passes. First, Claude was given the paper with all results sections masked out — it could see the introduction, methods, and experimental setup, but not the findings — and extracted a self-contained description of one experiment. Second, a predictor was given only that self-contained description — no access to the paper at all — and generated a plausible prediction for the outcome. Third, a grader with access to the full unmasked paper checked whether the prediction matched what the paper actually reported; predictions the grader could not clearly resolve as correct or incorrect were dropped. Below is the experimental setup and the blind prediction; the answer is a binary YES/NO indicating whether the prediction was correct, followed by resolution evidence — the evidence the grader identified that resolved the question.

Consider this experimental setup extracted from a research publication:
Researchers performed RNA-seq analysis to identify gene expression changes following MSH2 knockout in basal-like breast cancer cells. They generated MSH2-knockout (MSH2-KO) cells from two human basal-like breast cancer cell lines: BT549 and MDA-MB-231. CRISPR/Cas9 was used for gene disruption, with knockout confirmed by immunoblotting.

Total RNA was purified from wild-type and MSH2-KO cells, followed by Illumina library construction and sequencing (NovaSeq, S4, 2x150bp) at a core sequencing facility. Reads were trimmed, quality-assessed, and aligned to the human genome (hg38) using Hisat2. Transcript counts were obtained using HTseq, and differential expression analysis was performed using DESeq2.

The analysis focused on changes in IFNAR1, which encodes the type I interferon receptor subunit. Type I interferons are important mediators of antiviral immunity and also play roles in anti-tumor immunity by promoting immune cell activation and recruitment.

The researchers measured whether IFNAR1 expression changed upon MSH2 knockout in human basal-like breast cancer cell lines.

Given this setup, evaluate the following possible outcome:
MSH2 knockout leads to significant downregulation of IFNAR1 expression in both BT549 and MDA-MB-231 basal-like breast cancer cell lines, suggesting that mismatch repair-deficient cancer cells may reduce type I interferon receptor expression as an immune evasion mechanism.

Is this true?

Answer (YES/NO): NO